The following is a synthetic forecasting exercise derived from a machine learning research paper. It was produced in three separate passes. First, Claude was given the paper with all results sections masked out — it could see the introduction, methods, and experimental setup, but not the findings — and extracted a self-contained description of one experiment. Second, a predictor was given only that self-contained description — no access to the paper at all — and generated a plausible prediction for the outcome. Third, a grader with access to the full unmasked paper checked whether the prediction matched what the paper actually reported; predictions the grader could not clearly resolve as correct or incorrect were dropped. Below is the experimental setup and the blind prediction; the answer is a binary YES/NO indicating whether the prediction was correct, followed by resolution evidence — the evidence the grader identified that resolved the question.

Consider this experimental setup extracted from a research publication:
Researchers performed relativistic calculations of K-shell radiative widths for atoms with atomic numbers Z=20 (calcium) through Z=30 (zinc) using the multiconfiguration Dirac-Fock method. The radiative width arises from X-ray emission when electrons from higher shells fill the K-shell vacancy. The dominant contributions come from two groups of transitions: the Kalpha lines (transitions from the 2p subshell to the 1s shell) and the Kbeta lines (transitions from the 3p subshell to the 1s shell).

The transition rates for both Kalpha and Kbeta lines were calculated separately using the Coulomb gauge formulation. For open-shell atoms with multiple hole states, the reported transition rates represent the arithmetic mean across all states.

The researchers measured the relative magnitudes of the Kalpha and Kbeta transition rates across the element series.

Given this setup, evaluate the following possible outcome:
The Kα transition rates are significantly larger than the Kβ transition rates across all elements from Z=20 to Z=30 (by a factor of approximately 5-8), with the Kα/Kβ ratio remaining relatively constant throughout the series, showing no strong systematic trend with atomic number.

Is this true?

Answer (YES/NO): YES